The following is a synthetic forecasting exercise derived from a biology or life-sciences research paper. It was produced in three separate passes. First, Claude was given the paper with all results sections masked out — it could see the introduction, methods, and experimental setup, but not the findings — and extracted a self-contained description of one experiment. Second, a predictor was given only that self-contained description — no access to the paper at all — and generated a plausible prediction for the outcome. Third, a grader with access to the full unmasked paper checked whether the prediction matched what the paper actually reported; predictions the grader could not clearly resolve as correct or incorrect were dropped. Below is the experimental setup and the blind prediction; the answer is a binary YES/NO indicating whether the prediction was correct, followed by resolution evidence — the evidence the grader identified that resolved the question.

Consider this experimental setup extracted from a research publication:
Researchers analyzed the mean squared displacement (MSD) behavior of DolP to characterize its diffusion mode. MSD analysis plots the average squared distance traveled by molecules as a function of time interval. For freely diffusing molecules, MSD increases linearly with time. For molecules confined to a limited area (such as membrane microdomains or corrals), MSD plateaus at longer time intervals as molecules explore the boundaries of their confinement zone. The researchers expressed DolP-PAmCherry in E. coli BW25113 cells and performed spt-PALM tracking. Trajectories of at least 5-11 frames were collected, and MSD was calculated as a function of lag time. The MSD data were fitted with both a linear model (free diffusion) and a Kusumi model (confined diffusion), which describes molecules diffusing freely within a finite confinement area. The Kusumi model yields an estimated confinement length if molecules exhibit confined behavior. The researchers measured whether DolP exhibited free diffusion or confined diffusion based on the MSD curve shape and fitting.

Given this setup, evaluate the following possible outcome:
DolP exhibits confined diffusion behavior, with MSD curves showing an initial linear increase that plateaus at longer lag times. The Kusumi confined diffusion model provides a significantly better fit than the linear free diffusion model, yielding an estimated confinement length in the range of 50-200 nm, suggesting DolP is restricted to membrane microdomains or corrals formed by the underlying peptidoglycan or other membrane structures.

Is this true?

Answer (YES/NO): NO